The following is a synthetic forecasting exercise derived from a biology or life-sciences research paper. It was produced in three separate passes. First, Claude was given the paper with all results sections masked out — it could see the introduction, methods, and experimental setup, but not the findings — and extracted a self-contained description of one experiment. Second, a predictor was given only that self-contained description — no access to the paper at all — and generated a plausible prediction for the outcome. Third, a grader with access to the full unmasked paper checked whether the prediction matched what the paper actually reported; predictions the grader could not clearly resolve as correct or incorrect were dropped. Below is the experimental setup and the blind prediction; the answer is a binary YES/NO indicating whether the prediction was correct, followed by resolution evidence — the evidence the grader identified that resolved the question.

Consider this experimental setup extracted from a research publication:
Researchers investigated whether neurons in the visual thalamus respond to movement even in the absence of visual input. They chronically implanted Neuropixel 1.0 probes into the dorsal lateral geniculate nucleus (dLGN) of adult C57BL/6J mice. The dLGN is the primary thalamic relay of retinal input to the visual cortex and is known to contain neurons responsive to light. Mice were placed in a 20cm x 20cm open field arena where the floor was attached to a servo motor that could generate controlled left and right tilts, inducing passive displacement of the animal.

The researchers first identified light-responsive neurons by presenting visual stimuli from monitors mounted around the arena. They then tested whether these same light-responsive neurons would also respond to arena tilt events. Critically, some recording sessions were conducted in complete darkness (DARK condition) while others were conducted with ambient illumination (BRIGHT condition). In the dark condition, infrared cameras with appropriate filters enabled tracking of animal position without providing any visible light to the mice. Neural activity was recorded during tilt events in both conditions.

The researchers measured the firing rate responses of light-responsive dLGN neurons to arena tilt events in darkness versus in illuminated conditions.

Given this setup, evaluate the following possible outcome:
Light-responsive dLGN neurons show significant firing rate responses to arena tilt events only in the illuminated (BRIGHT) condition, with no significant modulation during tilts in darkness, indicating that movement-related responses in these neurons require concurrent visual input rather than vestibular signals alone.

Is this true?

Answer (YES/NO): NO